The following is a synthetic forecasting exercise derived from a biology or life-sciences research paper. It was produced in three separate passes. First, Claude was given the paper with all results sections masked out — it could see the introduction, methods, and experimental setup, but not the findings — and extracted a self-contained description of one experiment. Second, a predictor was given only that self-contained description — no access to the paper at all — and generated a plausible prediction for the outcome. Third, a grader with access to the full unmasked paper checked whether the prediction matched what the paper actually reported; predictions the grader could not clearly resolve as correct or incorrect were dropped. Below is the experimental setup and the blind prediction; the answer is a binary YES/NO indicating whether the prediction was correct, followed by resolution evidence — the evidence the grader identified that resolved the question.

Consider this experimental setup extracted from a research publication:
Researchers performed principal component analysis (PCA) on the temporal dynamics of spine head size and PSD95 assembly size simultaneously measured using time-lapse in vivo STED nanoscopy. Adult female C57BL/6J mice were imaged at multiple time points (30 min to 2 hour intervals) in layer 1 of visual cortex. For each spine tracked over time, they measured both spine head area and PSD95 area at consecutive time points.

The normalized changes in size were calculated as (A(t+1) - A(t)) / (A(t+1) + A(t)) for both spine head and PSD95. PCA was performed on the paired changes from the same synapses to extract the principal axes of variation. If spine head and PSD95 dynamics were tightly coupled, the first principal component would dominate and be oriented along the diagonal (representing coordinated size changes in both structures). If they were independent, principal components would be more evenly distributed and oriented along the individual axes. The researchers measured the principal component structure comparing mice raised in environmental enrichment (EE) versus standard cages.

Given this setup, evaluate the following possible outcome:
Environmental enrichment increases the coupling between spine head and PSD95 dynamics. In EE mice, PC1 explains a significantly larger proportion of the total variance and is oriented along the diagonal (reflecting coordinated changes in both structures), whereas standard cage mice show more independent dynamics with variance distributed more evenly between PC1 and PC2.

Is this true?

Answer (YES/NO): NO